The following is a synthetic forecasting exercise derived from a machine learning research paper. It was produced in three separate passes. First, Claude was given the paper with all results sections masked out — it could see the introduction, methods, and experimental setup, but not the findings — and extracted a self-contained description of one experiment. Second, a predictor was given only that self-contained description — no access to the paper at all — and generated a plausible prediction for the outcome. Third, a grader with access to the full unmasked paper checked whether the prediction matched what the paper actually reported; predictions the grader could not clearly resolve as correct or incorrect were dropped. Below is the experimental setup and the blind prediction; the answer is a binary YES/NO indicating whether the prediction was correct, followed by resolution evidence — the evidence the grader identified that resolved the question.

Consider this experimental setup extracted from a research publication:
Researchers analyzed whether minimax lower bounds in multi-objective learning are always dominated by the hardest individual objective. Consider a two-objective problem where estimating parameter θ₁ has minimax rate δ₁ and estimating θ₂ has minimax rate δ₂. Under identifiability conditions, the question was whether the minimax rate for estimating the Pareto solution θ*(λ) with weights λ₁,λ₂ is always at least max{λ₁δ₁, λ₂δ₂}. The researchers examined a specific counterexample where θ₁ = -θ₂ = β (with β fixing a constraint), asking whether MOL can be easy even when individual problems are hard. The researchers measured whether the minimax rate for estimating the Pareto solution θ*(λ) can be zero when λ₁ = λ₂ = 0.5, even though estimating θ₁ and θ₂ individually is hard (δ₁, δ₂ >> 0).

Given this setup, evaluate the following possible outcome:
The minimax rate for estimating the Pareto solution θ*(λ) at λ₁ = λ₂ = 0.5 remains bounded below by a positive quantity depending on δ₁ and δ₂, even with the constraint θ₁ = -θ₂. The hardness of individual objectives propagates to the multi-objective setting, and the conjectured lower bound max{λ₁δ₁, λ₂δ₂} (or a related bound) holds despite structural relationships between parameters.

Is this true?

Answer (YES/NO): NO